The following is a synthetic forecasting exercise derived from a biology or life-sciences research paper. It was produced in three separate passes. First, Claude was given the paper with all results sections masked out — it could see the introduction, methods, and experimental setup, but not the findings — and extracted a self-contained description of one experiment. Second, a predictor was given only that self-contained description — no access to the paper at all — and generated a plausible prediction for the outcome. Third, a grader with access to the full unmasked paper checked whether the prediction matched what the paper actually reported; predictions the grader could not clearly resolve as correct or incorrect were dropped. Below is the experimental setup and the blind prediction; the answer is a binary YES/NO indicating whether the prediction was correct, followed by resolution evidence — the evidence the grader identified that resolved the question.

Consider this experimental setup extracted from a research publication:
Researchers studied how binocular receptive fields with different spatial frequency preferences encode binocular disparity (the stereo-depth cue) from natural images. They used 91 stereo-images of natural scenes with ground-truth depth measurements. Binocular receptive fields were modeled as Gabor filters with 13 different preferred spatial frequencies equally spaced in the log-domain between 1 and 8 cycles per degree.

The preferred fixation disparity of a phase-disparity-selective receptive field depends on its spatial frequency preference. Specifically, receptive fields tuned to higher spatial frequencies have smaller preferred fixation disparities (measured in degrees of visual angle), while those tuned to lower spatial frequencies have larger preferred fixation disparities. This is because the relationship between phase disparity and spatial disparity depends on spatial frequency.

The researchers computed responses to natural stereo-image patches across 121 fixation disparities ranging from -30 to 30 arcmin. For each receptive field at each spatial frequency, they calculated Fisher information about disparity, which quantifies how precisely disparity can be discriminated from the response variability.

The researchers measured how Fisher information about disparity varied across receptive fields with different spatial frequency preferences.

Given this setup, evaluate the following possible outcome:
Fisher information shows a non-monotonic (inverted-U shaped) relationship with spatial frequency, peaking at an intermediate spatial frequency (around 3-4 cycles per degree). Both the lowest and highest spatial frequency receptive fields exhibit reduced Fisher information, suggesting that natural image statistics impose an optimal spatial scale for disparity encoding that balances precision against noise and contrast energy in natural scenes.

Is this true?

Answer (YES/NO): NO